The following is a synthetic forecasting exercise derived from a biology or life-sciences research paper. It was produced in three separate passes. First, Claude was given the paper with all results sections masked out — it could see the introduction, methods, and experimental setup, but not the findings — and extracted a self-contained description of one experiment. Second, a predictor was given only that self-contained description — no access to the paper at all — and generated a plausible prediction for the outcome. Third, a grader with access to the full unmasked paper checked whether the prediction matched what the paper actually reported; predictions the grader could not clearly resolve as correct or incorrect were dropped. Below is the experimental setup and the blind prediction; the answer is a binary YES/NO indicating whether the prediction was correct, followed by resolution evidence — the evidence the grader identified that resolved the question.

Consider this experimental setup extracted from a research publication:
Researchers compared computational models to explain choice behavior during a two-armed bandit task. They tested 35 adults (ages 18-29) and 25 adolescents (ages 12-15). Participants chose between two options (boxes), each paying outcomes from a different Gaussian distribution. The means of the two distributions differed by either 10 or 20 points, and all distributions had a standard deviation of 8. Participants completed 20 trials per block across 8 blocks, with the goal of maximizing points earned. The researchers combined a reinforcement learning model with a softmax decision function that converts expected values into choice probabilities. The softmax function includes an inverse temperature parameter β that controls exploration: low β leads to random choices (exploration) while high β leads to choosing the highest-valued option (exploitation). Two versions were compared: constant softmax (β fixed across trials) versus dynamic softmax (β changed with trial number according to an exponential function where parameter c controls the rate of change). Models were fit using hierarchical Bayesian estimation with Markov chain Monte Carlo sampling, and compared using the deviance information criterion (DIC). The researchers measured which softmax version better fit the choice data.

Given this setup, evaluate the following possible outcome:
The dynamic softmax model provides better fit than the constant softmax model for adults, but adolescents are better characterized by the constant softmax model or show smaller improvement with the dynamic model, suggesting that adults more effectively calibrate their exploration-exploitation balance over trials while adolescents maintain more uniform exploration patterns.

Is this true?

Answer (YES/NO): NO